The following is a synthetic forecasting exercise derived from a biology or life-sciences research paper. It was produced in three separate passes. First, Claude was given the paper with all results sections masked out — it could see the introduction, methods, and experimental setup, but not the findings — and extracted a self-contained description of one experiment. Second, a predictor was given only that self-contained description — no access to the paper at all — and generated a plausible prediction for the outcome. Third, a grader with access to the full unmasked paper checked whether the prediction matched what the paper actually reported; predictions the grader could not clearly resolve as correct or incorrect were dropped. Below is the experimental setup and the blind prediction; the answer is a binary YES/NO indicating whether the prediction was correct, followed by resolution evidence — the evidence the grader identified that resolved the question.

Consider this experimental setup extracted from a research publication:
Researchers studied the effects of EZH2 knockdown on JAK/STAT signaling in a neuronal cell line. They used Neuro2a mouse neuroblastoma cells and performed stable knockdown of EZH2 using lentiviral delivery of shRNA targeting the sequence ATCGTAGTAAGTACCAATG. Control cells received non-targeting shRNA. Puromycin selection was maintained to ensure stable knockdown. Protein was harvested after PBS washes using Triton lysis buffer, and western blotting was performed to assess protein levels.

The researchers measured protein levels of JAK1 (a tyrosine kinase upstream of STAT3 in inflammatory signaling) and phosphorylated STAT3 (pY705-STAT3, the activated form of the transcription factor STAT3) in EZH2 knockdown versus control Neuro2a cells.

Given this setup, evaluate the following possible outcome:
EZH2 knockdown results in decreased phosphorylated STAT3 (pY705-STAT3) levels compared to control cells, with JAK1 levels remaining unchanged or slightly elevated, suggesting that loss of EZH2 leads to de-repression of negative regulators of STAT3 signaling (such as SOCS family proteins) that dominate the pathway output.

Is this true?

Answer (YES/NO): NO